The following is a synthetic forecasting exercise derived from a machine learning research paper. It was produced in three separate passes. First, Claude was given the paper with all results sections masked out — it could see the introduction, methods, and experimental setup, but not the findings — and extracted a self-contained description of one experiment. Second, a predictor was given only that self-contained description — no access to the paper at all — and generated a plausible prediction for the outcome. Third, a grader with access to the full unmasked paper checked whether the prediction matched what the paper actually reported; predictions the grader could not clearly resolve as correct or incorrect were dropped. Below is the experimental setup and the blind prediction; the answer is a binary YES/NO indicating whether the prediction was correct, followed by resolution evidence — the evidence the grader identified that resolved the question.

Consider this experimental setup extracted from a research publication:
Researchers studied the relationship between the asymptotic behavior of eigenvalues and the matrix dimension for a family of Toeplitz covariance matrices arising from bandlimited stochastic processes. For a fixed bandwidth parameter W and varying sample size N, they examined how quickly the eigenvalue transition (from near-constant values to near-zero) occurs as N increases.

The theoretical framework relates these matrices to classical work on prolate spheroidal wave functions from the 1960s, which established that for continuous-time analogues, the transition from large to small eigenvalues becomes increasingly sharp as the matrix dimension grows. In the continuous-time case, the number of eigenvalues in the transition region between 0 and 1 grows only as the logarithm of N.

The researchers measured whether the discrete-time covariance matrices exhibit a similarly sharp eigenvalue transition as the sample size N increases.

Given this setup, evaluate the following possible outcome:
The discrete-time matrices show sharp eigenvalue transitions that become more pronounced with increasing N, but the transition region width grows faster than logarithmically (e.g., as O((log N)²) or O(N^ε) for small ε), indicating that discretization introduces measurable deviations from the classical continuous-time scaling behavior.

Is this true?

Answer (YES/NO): NO